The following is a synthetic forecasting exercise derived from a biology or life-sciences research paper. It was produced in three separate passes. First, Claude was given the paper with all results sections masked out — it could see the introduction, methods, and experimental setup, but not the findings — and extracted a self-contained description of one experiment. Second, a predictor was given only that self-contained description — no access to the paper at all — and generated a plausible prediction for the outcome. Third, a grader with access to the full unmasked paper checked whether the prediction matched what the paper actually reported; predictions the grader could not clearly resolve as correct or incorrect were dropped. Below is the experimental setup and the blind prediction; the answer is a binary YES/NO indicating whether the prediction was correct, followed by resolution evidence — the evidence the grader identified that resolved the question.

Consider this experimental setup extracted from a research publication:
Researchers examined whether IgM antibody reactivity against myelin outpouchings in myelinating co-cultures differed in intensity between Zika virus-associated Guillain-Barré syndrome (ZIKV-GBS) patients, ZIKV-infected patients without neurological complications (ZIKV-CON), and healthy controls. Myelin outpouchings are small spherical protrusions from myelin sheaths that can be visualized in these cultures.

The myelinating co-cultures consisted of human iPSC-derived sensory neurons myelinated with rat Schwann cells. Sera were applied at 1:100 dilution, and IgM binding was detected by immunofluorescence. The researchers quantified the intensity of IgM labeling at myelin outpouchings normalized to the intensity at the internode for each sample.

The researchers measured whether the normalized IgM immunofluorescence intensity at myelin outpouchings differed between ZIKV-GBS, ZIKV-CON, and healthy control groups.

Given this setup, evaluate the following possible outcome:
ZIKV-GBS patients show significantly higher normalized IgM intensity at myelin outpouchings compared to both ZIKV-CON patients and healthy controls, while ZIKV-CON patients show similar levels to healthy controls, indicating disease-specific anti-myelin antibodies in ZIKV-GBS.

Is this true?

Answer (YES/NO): NO